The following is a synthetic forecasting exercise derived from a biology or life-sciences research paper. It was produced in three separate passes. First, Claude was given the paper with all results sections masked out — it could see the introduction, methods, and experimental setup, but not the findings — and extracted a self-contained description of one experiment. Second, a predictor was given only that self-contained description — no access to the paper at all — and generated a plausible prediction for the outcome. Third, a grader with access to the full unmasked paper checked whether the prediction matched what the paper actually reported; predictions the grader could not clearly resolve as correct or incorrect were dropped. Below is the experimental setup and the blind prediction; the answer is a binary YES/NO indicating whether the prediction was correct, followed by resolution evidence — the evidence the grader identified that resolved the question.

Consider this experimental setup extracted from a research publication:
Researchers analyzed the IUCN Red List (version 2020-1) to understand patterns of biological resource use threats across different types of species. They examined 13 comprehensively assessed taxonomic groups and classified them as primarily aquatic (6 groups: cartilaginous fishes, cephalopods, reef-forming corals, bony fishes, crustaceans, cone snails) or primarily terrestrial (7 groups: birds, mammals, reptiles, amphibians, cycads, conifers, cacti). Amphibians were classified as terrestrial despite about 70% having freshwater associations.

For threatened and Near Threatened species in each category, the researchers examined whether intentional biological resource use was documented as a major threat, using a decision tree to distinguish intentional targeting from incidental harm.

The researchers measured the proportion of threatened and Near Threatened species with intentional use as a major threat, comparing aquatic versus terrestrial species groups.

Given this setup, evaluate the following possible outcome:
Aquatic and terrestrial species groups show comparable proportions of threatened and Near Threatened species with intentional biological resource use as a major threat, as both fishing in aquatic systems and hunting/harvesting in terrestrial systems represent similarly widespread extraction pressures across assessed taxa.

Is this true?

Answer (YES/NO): NO